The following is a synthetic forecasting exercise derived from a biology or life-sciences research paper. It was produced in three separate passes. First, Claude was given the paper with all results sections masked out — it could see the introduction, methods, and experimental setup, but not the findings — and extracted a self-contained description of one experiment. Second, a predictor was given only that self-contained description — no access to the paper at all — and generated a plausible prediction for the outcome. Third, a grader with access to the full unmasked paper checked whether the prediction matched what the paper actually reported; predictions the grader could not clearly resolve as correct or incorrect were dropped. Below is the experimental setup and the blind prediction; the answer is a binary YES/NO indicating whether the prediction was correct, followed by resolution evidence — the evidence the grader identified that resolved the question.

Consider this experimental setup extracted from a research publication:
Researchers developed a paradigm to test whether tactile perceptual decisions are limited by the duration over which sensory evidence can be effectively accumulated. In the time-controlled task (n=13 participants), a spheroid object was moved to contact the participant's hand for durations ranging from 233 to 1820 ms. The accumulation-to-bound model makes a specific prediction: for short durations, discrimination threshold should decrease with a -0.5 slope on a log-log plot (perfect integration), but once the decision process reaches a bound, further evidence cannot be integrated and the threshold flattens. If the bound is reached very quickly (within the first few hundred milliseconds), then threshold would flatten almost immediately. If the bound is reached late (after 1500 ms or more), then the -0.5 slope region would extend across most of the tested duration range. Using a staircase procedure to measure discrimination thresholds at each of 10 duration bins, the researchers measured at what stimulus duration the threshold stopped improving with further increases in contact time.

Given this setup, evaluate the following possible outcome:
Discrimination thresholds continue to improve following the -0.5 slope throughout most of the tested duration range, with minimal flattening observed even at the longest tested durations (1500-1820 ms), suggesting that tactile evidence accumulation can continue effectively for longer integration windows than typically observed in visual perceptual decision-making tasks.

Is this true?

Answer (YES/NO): NO